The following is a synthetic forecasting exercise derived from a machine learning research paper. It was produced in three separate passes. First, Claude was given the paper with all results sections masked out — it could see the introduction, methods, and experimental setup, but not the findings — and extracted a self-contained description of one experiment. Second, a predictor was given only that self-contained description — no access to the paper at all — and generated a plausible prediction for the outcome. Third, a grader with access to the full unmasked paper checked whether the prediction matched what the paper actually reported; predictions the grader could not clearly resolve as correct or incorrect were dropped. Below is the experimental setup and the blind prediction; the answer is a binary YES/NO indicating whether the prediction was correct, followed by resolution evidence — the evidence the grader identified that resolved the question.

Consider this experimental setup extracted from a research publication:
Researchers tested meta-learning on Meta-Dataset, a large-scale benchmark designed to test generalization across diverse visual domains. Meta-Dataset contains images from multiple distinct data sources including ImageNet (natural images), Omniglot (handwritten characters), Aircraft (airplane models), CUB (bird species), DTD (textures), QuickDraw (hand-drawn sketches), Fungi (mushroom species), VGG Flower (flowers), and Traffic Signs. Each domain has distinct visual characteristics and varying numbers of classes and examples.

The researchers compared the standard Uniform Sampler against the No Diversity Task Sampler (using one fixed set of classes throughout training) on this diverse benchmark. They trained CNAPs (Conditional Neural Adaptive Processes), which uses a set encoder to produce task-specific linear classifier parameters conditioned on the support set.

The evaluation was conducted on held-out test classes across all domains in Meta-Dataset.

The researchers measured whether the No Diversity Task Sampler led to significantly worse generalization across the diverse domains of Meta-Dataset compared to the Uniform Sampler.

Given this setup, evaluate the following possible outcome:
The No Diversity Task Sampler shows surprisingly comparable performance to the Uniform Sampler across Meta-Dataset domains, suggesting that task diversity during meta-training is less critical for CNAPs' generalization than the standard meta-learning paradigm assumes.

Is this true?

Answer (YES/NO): YES